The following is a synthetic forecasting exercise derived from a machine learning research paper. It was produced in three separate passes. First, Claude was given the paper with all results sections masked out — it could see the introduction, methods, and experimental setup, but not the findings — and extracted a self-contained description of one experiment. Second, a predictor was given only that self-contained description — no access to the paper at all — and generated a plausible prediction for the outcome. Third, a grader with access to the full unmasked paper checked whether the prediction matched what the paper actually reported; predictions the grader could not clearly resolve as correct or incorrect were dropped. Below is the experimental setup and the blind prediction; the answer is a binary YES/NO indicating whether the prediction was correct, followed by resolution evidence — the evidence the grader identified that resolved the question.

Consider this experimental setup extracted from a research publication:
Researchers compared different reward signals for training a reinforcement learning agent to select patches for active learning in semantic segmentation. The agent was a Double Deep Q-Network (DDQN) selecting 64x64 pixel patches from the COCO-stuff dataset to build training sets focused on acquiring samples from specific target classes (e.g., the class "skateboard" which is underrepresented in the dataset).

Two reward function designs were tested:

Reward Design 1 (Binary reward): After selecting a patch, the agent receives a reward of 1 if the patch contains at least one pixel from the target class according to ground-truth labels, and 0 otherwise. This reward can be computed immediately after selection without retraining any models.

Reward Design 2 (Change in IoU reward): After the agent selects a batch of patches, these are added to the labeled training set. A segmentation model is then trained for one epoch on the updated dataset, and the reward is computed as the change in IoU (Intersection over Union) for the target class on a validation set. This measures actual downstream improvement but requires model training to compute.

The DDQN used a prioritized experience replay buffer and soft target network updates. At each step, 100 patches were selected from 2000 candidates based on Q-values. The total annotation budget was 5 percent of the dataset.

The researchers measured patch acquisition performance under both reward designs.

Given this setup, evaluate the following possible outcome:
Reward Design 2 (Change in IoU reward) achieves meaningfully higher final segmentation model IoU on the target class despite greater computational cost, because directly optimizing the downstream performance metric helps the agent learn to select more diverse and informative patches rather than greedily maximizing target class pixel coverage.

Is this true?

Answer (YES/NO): NO